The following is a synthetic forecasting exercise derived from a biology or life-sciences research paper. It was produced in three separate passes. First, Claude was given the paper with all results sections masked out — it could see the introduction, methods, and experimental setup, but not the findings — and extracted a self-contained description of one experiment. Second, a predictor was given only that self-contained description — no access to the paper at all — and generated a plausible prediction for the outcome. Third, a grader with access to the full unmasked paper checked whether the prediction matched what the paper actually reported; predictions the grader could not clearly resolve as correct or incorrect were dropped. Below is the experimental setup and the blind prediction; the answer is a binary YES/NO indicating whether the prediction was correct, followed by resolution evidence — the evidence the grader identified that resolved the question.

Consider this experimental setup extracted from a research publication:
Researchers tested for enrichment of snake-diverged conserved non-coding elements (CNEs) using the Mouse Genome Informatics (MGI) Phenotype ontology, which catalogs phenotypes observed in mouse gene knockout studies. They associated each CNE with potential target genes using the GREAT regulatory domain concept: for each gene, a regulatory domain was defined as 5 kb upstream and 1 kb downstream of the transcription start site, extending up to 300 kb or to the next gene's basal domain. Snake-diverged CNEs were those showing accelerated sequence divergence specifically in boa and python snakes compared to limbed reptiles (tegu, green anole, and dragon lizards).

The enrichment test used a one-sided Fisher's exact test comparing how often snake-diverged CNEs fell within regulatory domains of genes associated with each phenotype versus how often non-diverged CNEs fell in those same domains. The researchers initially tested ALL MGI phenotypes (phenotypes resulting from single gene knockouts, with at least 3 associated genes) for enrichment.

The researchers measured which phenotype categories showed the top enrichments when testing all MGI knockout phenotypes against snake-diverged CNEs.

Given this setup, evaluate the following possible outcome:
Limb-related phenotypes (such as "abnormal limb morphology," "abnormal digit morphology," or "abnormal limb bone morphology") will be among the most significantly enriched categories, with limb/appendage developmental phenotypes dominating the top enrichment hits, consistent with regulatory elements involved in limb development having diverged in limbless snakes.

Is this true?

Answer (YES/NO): NO